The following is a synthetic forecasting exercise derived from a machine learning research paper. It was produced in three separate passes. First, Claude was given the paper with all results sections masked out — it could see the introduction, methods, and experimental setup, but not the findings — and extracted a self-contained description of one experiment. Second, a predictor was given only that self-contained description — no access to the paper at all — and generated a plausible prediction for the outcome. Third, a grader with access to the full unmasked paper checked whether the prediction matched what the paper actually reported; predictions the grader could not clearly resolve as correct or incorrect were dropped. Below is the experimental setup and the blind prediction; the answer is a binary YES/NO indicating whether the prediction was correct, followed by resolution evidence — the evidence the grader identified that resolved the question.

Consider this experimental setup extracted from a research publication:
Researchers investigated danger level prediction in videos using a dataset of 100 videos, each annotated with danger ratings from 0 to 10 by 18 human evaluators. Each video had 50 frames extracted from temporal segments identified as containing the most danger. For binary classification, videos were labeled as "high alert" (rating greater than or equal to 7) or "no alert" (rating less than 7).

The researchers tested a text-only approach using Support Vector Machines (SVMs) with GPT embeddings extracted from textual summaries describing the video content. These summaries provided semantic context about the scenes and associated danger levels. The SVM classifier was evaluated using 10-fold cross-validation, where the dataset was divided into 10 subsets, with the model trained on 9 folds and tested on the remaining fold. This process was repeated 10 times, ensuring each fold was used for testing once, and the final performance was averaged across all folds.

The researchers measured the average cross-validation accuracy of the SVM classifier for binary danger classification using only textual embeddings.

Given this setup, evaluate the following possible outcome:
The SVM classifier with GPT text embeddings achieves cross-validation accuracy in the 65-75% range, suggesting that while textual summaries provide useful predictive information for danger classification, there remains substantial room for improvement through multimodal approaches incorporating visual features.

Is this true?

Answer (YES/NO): NO